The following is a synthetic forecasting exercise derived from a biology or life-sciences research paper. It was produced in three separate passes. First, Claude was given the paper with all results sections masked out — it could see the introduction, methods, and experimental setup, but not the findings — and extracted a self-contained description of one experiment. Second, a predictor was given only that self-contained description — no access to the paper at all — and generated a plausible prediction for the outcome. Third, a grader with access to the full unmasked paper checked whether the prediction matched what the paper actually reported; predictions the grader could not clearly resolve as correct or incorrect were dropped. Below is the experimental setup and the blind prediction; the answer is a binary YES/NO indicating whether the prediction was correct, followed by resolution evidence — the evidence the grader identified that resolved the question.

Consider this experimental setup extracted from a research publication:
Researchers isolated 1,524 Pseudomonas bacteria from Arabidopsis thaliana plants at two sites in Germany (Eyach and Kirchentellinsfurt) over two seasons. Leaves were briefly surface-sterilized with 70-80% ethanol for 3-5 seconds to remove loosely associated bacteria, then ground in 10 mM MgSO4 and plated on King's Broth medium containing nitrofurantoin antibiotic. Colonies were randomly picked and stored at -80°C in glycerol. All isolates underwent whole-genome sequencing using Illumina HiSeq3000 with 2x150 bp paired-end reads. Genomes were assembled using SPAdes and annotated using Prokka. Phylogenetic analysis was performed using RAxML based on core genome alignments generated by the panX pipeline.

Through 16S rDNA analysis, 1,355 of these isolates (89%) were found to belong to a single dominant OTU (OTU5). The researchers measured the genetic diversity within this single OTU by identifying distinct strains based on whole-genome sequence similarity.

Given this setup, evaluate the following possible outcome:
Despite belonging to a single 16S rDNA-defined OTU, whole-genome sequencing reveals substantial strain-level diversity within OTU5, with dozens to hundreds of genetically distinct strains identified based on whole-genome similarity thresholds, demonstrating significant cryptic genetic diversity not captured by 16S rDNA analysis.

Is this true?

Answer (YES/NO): YES